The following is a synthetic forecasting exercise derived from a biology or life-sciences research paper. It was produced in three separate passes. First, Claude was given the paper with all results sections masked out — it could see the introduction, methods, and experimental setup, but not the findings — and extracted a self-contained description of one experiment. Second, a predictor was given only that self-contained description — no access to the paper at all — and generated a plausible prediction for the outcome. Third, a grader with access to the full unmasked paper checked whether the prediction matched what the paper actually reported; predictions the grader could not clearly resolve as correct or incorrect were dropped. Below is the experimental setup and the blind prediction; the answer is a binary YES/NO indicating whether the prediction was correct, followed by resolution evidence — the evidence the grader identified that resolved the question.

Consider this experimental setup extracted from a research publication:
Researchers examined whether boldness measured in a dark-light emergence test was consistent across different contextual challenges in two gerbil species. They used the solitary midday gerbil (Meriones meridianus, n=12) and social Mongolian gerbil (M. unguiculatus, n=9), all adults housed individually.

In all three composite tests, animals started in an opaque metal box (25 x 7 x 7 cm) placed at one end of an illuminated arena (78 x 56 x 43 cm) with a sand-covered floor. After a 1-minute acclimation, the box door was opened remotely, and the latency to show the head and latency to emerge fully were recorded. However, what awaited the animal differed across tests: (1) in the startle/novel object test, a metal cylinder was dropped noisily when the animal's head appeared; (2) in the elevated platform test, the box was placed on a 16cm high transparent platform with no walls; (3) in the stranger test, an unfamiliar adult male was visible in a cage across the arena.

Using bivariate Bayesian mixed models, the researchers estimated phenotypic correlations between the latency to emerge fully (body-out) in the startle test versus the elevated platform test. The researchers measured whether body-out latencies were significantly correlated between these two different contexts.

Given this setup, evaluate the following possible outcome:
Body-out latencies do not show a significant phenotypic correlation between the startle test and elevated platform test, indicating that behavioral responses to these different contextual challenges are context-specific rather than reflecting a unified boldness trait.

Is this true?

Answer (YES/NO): NO